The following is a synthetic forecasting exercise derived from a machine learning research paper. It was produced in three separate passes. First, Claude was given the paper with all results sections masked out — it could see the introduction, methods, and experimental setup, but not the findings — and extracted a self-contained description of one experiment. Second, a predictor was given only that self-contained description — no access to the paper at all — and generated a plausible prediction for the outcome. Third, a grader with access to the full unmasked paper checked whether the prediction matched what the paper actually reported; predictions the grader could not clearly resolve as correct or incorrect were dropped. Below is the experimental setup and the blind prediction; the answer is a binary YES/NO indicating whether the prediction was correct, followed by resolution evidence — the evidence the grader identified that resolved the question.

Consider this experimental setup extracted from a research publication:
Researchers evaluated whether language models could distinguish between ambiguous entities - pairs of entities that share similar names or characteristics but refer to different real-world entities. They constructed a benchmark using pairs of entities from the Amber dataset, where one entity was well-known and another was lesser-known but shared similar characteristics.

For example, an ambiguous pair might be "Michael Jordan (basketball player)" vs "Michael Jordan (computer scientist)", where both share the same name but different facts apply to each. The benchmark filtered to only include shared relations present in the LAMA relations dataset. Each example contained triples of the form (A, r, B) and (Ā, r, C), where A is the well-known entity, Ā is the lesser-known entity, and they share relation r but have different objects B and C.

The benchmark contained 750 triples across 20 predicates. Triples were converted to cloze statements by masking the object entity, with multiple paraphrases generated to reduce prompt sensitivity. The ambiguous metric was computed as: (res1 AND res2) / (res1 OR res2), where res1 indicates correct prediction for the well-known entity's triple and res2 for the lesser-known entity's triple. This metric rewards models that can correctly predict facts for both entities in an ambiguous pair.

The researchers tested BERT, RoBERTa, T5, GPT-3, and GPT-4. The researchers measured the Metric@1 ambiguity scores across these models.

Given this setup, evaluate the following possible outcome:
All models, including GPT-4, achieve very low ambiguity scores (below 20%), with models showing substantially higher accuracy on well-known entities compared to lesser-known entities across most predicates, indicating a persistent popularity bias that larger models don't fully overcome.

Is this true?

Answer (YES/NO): NO